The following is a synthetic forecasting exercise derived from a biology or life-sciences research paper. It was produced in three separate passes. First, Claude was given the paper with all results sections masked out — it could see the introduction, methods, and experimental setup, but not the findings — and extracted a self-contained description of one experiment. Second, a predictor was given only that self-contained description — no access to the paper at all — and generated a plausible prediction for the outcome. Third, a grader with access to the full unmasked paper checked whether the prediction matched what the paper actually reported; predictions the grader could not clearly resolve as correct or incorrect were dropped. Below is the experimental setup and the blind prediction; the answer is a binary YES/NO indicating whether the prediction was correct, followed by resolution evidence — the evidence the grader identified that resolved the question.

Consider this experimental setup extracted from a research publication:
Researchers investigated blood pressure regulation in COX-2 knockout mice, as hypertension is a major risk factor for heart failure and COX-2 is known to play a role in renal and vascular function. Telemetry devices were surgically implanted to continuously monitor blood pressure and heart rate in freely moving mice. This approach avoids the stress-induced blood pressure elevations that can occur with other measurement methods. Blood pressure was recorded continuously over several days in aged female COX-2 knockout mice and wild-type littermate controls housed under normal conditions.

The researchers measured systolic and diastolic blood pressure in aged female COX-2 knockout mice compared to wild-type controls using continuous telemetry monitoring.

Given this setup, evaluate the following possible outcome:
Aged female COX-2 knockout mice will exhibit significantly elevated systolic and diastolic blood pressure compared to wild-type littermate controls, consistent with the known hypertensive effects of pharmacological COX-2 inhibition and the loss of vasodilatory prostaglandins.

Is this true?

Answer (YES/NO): NO